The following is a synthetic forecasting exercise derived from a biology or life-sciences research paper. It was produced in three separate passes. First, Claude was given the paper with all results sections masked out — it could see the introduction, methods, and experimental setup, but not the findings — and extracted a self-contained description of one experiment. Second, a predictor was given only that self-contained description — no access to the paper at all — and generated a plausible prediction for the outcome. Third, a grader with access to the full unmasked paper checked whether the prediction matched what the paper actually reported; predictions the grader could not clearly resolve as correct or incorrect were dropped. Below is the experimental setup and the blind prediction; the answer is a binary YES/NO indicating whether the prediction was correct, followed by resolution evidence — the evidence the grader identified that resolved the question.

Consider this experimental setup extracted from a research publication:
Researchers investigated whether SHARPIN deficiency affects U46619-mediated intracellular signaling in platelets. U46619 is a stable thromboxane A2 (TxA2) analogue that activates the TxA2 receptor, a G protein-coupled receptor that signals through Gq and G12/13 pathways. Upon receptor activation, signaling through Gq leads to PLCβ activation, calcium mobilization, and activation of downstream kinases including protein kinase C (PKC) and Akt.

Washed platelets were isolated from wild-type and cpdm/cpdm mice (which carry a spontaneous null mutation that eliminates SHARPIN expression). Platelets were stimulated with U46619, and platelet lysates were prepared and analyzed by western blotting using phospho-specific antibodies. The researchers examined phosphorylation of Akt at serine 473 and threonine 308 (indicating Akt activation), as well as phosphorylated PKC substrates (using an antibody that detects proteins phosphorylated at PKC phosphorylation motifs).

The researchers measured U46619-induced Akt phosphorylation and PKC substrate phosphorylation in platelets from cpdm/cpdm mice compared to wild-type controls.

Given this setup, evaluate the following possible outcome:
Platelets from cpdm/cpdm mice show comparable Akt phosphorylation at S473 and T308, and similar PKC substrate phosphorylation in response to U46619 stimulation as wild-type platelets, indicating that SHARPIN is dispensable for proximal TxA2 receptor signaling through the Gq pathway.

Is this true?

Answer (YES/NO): NO